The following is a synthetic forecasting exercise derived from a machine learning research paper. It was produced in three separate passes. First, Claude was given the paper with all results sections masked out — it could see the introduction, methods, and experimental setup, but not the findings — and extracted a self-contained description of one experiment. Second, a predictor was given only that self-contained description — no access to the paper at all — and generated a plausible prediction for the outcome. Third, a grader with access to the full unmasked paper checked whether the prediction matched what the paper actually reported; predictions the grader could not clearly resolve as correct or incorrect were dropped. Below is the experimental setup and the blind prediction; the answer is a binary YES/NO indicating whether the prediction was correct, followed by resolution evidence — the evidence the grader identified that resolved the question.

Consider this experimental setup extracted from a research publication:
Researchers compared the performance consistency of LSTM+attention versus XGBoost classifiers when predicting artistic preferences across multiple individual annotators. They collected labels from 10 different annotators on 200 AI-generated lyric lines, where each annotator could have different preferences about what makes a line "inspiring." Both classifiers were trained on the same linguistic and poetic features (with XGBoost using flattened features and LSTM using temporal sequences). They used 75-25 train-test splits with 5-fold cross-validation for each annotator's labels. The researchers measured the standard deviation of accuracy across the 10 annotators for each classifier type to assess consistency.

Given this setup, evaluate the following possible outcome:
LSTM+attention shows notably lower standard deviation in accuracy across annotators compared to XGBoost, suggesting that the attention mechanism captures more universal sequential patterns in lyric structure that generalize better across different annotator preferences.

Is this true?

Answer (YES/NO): NO